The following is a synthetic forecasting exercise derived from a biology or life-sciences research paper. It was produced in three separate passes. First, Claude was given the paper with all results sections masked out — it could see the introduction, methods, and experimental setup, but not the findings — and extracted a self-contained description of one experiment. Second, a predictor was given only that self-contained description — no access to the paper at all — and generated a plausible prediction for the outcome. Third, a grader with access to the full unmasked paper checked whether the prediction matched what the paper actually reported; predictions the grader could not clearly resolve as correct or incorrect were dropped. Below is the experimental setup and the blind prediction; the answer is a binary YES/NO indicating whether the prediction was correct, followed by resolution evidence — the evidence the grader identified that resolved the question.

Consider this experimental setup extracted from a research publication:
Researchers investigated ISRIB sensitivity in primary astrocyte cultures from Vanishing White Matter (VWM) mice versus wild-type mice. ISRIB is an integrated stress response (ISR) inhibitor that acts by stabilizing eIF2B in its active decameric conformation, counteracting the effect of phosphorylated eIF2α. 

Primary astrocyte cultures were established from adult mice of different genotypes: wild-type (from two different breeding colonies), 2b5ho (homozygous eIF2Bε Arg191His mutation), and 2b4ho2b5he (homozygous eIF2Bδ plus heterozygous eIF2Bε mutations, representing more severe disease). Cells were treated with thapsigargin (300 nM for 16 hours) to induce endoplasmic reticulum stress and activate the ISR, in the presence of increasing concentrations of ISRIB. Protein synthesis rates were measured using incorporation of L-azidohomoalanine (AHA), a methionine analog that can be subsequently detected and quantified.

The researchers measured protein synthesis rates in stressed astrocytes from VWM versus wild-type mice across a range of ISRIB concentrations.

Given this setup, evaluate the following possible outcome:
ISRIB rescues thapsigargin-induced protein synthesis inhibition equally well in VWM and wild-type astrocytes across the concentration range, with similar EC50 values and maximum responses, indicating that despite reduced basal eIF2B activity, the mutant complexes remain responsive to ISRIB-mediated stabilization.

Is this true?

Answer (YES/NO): NO